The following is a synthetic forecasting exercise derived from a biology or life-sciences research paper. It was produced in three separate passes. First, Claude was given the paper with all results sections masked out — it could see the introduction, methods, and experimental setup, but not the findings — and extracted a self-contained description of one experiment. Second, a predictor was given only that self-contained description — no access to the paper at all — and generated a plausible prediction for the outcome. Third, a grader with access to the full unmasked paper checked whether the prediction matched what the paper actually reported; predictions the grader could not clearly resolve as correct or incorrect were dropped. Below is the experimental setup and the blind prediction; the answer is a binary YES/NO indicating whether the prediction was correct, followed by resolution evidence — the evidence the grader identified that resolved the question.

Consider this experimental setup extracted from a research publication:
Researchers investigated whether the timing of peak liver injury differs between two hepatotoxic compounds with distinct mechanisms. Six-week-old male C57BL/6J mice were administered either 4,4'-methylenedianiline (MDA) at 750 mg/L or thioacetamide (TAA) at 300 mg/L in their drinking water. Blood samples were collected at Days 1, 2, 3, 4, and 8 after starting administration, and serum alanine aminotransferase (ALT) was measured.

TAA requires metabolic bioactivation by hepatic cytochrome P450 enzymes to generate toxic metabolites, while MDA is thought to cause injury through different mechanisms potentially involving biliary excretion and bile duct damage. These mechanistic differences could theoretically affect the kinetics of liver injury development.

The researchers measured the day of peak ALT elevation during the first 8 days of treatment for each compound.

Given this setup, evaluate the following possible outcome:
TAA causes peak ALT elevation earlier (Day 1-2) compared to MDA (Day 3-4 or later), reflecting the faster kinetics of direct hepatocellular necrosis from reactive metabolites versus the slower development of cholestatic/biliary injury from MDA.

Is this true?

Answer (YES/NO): YES